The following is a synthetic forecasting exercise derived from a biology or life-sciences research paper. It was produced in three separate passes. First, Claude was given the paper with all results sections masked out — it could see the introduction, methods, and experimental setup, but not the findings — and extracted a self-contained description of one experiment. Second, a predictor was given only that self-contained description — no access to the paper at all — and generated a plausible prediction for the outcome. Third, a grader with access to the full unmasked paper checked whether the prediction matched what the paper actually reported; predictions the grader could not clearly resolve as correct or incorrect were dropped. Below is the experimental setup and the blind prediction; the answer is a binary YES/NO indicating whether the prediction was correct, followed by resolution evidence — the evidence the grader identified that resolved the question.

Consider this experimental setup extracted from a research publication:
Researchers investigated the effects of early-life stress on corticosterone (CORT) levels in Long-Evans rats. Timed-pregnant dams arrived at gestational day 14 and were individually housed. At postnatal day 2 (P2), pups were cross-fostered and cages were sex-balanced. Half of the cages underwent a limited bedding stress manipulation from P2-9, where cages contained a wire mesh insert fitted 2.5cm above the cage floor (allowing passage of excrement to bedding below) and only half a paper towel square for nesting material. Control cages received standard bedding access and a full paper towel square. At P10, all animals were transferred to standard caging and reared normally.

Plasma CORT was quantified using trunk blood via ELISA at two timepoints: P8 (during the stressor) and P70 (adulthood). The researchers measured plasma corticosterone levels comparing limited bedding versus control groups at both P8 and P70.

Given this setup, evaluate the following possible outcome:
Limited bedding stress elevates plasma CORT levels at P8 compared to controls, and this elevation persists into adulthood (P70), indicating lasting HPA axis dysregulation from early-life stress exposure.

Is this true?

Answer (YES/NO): NO